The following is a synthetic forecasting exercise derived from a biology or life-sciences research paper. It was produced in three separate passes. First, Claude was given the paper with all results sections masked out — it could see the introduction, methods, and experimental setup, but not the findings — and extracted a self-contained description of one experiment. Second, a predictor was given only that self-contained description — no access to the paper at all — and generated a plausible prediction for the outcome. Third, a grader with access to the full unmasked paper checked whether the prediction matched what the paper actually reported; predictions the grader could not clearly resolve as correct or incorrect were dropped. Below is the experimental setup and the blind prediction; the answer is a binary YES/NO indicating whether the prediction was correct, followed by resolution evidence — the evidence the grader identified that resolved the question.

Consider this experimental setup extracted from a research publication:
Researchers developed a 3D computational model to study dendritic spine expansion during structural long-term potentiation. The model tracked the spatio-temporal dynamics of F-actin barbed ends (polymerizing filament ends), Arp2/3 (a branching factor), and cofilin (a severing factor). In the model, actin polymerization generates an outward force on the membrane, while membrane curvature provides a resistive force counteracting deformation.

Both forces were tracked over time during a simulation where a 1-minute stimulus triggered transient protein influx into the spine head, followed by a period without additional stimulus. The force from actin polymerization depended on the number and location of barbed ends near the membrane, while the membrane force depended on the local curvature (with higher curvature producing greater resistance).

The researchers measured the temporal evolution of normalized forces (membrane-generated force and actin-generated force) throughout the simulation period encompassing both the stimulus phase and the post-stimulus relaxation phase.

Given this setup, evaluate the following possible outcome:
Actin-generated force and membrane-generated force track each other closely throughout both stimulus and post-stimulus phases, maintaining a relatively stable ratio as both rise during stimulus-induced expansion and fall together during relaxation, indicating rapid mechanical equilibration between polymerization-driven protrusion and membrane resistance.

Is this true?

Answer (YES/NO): NO